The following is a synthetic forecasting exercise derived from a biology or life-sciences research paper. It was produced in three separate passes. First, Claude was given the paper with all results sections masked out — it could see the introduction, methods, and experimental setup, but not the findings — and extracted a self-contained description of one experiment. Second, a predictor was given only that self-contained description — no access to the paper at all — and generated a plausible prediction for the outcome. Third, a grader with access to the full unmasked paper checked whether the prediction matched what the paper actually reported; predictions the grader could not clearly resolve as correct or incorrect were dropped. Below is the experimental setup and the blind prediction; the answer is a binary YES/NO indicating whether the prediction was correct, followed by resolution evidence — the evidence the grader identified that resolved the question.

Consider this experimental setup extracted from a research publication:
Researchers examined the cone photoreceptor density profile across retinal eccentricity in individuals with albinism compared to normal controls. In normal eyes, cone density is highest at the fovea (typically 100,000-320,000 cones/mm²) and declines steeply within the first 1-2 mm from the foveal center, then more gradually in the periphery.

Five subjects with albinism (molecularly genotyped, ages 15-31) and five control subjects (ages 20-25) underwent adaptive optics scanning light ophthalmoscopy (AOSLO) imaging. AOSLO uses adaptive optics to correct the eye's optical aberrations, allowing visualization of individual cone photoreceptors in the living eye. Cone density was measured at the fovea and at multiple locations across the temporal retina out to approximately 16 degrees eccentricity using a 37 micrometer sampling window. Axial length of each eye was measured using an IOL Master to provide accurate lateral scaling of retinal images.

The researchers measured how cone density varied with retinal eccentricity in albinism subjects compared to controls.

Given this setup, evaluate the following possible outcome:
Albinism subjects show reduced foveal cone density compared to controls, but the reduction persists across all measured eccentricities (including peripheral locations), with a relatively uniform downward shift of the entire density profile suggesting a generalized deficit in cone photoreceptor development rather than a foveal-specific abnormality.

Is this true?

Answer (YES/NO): NO